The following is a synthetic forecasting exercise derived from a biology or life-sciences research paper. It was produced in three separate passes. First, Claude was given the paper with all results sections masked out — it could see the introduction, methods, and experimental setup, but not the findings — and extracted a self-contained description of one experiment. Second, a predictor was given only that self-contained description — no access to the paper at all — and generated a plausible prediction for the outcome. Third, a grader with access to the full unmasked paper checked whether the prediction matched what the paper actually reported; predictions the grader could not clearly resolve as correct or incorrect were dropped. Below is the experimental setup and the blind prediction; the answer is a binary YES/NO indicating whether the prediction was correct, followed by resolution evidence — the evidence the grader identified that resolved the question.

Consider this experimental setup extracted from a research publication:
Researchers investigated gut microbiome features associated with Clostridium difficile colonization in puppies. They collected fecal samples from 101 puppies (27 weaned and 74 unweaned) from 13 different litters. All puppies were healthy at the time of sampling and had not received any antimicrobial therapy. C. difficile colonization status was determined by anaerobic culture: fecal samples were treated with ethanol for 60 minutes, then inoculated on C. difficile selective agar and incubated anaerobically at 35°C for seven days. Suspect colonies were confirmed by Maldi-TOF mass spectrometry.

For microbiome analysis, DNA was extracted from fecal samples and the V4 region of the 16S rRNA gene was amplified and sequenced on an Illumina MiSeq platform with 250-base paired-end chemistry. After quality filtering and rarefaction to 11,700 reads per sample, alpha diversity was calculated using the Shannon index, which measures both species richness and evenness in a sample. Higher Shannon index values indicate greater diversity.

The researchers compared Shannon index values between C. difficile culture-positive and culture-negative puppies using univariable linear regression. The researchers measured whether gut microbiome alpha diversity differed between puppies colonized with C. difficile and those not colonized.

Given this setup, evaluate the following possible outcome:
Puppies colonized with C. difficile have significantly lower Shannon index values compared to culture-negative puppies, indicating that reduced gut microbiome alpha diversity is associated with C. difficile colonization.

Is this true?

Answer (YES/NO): YES